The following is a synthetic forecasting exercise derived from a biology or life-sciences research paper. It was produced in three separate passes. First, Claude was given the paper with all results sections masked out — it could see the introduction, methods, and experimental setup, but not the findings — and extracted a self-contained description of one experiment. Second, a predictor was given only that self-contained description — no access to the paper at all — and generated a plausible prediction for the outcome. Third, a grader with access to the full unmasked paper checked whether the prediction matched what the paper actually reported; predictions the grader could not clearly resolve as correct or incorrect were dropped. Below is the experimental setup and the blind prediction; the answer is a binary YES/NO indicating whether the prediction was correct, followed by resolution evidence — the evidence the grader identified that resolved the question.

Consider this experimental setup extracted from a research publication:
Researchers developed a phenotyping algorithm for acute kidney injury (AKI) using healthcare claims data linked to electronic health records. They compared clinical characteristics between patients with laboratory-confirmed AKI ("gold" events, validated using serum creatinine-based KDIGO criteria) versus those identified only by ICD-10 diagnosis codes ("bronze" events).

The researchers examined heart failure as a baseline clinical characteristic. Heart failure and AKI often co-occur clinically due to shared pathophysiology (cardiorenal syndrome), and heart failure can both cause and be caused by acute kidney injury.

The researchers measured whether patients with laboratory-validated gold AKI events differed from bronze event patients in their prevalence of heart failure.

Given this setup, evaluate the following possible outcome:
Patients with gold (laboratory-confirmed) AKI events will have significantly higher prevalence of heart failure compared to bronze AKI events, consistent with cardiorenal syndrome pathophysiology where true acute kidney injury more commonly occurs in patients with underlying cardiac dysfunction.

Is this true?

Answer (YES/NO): YES